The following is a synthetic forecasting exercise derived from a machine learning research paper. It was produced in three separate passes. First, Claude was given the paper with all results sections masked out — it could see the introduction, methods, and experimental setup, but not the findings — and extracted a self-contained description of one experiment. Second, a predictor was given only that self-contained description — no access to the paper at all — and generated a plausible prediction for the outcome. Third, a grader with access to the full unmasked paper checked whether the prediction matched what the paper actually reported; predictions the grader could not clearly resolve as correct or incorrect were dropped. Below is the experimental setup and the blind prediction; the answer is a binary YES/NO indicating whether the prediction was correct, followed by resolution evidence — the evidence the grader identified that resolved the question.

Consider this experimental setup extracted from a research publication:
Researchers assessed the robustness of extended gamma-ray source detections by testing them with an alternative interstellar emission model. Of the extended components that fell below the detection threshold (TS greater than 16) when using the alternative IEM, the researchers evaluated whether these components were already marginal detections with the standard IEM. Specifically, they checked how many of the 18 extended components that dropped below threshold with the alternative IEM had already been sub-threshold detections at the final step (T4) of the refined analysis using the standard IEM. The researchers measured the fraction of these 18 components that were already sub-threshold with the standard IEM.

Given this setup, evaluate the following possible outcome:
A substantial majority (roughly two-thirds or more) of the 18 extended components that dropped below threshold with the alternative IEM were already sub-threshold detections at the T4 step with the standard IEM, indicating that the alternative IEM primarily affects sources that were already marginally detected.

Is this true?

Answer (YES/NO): NO